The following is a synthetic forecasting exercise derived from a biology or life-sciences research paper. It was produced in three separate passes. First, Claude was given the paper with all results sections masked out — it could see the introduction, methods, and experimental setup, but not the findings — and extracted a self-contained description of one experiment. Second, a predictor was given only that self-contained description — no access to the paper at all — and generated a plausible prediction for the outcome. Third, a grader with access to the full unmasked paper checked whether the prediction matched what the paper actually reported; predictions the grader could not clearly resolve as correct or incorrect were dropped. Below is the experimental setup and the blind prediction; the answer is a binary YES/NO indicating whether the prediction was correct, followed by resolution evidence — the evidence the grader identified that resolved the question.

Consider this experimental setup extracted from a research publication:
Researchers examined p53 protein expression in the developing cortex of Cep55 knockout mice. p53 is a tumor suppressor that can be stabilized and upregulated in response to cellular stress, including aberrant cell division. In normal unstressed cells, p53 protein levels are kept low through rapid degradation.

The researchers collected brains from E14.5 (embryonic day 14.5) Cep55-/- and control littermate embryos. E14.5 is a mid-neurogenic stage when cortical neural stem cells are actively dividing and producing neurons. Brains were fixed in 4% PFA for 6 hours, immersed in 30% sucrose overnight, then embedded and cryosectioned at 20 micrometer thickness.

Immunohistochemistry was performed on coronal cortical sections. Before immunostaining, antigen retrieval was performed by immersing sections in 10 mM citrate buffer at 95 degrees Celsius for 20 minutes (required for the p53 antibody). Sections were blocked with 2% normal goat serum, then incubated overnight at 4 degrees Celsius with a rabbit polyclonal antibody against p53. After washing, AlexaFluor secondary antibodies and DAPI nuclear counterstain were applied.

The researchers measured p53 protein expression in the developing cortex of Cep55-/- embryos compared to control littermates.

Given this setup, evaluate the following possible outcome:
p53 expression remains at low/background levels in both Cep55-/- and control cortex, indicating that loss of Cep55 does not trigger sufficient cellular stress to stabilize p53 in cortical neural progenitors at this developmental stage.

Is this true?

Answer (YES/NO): NO